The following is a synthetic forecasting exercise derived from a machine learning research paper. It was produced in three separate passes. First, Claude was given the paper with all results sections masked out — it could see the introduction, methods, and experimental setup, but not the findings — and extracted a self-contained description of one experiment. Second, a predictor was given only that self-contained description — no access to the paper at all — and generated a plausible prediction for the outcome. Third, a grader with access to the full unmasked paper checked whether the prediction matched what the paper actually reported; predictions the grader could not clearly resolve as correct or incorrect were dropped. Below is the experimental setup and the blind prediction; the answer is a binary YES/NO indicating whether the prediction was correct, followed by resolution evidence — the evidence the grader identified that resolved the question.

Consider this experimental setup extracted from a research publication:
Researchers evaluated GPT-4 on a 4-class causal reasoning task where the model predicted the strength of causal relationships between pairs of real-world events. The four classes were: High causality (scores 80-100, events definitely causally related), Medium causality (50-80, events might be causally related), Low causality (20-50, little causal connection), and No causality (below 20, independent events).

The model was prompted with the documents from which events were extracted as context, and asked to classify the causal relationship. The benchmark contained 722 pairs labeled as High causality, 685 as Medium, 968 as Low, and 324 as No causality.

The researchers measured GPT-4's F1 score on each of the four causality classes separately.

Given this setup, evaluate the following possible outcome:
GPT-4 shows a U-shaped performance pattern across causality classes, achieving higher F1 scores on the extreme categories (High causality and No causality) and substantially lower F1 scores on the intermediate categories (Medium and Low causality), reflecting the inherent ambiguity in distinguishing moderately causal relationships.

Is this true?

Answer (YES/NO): NO